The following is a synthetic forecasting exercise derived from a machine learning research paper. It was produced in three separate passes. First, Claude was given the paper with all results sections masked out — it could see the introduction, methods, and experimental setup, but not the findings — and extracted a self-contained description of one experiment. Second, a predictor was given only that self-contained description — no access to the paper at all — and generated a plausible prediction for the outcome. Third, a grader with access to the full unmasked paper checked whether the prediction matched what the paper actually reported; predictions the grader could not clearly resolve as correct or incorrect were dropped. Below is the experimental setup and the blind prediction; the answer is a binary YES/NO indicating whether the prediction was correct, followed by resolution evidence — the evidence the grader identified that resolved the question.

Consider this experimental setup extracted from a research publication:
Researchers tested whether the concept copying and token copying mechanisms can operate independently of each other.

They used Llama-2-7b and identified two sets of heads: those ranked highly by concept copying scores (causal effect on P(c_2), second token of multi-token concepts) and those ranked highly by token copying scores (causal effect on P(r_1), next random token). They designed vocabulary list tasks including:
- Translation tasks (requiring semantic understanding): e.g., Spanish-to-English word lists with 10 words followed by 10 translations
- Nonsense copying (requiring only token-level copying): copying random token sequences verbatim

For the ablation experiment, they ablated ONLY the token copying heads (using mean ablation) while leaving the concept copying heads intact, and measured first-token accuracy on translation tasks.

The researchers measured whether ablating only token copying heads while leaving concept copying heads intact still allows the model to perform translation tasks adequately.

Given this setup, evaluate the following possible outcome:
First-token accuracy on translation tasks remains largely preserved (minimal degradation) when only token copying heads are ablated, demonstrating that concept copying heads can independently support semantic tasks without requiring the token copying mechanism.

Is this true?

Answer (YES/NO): YES